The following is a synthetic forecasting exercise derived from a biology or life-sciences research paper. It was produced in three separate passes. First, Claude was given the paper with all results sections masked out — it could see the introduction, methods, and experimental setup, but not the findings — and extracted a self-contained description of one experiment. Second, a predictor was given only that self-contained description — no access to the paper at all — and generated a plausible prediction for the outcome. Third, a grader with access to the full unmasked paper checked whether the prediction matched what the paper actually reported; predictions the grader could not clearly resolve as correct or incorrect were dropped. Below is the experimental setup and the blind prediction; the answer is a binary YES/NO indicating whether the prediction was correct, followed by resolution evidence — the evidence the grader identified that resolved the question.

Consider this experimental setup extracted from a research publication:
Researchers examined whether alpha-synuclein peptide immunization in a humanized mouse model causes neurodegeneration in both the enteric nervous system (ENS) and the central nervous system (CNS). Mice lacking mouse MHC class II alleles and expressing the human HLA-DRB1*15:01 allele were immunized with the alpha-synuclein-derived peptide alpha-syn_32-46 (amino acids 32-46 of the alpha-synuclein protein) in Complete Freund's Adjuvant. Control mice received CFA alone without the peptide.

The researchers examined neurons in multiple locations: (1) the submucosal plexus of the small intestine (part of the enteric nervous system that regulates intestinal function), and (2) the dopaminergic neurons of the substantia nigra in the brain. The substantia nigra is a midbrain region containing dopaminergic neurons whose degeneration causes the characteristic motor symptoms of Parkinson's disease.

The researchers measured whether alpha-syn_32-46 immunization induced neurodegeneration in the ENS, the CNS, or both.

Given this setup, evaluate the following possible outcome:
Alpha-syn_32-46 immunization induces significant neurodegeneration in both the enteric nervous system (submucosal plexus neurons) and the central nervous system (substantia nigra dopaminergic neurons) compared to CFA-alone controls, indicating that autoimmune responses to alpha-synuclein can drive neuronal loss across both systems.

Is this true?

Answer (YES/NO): NO